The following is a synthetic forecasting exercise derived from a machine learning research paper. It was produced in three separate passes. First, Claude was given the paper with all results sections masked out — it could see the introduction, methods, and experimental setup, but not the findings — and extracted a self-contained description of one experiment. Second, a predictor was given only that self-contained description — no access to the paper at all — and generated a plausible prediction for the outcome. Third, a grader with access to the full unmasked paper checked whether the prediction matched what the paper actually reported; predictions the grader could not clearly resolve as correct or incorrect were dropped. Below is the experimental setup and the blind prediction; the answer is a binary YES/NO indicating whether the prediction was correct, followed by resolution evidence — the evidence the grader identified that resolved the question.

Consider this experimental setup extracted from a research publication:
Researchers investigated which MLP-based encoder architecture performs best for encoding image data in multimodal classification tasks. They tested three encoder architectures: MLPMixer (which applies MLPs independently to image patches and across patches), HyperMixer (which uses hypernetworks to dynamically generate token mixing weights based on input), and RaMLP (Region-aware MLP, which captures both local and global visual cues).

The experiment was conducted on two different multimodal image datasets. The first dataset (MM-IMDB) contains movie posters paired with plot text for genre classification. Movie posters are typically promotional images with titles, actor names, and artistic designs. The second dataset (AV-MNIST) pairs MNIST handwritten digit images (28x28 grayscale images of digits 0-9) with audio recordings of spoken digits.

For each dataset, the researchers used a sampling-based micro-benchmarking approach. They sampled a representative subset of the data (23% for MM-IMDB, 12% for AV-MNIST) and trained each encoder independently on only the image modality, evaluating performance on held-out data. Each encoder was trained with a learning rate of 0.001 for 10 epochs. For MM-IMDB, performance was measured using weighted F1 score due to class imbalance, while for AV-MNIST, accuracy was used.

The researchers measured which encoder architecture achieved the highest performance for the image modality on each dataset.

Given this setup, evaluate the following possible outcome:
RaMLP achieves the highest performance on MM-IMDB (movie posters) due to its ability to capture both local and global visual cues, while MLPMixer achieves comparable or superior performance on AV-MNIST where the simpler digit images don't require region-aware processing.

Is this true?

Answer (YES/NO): NO